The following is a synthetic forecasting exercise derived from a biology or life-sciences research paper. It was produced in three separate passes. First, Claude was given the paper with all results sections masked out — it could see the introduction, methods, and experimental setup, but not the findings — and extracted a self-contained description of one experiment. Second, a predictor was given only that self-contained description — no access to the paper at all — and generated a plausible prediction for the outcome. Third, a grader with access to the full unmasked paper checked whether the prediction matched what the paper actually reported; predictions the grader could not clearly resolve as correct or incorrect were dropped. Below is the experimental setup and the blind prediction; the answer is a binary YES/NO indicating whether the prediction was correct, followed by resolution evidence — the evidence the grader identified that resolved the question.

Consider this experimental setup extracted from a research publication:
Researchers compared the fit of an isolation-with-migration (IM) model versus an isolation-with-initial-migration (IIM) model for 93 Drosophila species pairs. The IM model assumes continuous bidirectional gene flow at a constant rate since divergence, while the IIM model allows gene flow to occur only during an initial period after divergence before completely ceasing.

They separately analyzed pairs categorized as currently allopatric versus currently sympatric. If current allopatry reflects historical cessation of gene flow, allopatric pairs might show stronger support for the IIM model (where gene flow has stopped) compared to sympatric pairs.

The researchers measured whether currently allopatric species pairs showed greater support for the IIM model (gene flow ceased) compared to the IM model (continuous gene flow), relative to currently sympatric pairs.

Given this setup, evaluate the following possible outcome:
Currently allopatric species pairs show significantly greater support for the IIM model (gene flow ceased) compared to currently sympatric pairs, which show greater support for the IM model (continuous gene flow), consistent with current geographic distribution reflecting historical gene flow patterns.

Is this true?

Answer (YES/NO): NO